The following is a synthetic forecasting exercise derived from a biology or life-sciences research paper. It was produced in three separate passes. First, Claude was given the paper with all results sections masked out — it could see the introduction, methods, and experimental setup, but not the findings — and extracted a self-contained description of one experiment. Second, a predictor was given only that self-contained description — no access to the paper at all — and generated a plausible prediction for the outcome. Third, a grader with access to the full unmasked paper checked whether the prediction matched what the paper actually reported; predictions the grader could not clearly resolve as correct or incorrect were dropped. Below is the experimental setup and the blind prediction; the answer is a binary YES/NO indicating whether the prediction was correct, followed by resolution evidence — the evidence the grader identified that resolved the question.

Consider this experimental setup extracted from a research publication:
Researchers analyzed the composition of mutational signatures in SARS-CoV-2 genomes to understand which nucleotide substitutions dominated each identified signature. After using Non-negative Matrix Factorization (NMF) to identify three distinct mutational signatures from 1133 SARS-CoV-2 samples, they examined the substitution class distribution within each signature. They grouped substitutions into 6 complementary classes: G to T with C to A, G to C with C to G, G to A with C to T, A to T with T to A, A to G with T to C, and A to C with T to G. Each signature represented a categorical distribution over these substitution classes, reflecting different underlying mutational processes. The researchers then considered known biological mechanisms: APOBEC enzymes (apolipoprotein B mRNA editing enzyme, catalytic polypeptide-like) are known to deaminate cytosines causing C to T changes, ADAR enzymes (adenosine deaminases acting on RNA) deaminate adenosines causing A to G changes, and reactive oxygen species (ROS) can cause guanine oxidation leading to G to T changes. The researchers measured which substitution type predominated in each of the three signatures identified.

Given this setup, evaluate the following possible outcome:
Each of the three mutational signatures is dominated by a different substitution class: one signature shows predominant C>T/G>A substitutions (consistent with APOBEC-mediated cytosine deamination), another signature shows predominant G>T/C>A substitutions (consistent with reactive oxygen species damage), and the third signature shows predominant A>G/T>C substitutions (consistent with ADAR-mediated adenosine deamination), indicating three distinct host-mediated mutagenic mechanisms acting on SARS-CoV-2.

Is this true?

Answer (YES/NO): YES